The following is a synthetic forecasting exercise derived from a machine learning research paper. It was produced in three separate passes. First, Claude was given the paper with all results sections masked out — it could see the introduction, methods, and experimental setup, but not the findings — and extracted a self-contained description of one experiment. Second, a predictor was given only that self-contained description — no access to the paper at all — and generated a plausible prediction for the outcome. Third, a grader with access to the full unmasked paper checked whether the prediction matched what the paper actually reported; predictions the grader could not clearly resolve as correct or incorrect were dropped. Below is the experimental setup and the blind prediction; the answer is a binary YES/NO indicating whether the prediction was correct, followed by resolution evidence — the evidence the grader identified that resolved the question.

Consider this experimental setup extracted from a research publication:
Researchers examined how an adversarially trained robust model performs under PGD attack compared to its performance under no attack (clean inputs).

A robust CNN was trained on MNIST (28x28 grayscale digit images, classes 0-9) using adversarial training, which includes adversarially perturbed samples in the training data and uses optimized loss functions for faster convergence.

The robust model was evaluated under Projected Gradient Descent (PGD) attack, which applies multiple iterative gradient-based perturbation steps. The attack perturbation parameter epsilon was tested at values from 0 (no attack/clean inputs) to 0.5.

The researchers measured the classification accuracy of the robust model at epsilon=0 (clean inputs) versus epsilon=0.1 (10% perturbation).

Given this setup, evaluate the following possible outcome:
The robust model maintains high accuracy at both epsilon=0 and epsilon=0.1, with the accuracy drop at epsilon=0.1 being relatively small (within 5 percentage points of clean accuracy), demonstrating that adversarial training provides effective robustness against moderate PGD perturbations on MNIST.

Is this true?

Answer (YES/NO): YES